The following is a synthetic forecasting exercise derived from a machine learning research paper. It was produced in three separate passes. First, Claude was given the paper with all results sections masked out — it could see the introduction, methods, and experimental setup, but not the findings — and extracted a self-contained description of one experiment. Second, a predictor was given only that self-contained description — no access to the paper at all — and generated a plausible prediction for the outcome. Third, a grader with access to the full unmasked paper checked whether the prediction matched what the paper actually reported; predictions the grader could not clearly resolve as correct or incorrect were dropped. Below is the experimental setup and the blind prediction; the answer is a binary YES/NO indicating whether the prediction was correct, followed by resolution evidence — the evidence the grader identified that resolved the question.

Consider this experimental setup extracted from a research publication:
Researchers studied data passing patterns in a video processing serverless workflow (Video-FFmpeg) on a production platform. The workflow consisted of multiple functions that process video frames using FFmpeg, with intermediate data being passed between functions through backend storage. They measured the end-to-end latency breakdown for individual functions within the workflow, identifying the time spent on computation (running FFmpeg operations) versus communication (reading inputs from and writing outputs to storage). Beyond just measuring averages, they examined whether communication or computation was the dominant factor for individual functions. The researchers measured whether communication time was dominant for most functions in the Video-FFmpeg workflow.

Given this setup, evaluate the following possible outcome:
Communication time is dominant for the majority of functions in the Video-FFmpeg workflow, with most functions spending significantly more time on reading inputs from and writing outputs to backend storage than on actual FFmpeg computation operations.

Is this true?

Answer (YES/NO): NO